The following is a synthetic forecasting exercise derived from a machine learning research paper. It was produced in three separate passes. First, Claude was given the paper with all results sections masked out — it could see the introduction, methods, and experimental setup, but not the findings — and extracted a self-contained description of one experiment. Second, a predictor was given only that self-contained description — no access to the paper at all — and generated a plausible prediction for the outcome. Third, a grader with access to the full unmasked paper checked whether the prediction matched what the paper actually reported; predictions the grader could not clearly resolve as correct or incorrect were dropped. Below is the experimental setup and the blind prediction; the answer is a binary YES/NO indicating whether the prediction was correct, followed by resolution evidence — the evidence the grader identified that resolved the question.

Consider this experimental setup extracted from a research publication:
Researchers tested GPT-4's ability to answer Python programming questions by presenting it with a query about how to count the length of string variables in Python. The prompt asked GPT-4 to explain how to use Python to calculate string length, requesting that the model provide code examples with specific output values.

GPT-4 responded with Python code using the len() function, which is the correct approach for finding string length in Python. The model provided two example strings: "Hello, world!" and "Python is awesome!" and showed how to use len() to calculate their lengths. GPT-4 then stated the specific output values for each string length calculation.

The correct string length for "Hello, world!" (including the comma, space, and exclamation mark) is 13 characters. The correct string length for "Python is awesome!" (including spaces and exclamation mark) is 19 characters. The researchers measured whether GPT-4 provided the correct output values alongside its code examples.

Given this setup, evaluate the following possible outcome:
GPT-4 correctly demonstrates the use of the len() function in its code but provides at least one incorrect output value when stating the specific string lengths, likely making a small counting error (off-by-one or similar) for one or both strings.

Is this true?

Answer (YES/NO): YES